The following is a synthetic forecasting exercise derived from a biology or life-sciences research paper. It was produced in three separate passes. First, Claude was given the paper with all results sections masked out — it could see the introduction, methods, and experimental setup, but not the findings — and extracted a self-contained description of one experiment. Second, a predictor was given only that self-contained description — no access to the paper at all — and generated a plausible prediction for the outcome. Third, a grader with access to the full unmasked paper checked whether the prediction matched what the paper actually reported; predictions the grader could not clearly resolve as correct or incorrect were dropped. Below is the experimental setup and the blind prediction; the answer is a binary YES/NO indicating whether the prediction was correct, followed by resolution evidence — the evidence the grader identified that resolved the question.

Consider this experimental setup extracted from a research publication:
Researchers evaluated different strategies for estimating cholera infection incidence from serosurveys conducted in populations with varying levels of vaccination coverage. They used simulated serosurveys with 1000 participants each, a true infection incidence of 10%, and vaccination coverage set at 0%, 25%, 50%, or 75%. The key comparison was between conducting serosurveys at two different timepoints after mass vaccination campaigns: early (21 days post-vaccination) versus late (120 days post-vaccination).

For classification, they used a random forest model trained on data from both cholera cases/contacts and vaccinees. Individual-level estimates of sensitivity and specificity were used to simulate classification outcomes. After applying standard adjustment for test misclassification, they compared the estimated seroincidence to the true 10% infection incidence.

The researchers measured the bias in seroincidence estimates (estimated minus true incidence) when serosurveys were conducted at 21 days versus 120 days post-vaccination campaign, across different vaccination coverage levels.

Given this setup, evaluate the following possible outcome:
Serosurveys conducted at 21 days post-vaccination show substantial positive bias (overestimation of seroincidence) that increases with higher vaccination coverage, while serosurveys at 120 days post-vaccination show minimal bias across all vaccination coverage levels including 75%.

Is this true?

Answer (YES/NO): YES